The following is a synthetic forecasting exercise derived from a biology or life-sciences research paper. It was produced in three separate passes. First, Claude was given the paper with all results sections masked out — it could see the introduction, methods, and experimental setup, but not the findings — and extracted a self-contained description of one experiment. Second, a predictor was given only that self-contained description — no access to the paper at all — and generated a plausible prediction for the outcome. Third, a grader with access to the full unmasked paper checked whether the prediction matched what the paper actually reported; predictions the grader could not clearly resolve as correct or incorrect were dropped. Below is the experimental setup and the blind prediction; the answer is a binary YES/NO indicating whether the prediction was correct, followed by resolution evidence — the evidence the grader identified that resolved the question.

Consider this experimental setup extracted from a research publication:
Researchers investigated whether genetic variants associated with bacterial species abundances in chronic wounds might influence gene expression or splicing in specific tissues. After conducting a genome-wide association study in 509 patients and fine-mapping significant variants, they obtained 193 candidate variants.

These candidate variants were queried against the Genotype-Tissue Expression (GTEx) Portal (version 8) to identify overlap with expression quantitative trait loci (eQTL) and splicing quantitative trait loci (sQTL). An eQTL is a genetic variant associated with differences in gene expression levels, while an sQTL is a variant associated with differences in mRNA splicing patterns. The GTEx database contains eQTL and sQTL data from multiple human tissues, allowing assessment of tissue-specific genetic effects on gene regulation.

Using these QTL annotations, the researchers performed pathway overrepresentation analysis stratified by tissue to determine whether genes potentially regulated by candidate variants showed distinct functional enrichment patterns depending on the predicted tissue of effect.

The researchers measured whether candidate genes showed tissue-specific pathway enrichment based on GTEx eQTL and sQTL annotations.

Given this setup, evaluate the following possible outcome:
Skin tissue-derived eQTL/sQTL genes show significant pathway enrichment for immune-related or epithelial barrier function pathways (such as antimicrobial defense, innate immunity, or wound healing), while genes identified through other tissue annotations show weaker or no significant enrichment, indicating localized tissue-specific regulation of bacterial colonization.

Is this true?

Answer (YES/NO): NO